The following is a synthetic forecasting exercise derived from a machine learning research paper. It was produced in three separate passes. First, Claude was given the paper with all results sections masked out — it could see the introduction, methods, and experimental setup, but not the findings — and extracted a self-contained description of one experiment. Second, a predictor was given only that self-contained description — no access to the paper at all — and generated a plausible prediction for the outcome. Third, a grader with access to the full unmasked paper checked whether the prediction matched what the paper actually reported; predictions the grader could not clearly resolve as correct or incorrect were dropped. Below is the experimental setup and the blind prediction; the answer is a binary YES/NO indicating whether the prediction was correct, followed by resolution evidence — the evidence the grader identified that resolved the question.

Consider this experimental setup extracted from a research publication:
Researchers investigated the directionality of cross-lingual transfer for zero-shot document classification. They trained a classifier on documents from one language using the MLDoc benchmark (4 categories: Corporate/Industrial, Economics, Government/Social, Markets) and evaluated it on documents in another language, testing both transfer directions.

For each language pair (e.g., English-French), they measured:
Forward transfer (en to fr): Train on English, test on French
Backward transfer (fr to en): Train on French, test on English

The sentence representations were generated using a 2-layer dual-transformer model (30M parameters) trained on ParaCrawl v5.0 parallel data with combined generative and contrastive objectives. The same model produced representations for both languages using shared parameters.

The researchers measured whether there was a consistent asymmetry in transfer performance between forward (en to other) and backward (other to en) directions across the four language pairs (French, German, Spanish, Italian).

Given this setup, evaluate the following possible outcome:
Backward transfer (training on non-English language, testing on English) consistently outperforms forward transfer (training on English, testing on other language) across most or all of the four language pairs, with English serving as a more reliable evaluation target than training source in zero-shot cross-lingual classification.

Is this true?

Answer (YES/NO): NO